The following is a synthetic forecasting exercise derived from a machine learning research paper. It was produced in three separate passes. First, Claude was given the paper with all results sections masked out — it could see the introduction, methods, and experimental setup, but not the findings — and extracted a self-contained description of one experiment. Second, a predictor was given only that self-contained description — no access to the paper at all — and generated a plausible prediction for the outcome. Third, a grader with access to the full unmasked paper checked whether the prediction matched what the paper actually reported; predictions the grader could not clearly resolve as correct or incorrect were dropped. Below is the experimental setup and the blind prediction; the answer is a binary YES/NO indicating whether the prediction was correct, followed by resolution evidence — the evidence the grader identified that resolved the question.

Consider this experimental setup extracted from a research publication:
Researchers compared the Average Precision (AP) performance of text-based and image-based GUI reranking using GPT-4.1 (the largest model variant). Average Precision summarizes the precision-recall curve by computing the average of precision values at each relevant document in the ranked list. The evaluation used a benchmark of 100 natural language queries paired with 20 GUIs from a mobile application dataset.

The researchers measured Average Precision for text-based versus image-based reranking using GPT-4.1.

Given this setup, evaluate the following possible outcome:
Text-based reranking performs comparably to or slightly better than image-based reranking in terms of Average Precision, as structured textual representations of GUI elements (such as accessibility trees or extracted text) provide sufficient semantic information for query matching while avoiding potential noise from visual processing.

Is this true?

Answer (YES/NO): NO